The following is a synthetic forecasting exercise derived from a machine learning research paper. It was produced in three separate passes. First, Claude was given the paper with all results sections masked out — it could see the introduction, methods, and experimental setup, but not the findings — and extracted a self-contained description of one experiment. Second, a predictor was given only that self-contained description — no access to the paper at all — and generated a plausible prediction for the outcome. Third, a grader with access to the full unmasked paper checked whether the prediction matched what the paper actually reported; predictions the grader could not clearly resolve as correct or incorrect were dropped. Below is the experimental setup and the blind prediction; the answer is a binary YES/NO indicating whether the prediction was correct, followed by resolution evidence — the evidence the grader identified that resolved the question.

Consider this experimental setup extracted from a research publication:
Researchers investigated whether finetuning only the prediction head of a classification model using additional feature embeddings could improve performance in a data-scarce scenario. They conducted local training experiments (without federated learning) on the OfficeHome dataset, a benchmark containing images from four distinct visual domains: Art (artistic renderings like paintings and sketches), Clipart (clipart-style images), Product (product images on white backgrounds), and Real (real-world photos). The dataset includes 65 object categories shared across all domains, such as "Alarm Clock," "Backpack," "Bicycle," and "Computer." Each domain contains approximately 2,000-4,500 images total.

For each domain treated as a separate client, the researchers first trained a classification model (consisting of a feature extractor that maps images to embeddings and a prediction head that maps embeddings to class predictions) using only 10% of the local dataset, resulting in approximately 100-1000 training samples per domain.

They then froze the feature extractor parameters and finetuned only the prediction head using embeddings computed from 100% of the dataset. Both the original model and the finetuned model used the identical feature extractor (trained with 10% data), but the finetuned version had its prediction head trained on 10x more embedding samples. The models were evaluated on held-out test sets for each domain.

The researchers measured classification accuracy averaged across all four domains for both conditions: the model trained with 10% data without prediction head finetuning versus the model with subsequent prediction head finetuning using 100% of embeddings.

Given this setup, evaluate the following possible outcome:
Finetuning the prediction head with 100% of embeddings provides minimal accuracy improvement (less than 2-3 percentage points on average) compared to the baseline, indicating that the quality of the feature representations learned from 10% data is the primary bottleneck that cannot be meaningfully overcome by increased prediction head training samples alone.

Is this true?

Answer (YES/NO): NO